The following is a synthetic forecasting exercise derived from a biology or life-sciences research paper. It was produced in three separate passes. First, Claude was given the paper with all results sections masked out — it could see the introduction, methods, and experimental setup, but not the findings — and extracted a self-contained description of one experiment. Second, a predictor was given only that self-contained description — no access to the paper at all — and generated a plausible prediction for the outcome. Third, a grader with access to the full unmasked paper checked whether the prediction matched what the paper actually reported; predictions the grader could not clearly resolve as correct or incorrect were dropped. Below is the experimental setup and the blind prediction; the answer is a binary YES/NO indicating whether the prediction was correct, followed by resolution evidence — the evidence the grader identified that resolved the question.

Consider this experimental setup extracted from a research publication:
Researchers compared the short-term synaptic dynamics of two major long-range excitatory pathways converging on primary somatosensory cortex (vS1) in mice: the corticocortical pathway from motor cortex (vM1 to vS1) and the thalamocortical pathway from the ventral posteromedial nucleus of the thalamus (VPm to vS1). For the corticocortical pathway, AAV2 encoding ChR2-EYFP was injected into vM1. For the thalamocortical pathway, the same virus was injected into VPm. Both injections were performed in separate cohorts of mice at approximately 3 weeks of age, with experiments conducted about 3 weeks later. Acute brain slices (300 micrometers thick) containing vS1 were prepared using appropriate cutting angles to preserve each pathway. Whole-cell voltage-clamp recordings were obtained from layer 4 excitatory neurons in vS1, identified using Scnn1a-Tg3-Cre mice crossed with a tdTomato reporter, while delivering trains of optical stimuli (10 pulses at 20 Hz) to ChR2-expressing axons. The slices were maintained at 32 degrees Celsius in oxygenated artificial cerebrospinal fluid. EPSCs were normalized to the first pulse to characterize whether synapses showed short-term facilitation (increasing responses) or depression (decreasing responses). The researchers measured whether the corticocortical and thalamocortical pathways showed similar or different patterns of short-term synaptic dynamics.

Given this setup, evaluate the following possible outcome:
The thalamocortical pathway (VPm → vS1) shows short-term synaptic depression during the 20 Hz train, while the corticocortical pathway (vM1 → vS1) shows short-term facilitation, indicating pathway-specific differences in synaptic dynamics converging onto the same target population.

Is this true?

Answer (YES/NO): YES